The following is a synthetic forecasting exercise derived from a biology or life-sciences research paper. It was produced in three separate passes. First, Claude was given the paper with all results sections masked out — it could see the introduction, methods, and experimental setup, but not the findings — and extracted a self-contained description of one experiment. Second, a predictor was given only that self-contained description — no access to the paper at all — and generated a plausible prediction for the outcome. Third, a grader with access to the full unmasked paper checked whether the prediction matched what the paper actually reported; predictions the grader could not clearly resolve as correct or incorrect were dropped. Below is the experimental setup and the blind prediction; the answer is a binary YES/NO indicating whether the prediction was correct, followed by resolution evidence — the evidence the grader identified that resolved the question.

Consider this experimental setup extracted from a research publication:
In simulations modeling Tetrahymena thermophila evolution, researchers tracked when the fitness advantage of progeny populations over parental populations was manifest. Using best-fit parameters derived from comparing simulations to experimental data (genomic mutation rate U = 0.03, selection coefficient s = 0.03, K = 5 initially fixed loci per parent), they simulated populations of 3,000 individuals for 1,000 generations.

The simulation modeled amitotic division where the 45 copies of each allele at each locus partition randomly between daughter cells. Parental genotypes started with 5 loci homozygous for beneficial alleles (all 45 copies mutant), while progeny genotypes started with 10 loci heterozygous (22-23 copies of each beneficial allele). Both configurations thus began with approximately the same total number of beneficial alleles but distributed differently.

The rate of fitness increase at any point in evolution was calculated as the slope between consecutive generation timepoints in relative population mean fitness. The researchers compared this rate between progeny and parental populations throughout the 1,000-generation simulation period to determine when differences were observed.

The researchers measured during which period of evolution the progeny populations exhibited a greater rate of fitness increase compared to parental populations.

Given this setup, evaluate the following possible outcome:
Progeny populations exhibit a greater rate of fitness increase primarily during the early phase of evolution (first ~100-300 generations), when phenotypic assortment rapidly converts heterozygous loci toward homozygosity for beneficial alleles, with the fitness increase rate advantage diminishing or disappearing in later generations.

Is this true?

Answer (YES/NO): YES